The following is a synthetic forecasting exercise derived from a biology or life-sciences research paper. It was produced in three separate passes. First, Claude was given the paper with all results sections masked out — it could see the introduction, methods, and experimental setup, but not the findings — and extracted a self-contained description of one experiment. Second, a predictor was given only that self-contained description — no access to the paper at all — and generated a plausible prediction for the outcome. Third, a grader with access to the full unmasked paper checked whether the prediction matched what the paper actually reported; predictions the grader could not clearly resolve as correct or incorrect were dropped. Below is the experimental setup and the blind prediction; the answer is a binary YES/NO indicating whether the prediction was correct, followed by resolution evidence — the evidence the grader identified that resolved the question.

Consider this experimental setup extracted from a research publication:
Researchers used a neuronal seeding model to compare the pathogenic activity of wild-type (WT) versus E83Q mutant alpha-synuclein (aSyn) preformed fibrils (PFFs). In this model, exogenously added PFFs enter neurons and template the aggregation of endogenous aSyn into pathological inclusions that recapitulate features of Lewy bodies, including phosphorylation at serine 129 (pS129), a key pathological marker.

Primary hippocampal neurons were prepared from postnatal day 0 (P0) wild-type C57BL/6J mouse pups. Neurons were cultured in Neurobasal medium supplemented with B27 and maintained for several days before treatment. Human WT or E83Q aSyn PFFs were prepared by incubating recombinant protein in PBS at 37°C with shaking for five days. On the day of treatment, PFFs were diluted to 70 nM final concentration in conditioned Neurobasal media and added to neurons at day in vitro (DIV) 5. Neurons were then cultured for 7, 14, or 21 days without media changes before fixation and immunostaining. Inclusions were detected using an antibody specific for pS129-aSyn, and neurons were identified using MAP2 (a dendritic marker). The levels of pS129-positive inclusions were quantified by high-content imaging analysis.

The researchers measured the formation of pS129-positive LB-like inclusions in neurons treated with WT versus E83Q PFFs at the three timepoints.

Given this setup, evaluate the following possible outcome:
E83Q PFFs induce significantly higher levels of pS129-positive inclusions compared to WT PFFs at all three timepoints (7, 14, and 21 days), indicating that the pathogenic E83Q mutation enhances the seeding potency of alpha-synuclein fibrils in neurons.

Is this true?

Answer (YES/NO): NO